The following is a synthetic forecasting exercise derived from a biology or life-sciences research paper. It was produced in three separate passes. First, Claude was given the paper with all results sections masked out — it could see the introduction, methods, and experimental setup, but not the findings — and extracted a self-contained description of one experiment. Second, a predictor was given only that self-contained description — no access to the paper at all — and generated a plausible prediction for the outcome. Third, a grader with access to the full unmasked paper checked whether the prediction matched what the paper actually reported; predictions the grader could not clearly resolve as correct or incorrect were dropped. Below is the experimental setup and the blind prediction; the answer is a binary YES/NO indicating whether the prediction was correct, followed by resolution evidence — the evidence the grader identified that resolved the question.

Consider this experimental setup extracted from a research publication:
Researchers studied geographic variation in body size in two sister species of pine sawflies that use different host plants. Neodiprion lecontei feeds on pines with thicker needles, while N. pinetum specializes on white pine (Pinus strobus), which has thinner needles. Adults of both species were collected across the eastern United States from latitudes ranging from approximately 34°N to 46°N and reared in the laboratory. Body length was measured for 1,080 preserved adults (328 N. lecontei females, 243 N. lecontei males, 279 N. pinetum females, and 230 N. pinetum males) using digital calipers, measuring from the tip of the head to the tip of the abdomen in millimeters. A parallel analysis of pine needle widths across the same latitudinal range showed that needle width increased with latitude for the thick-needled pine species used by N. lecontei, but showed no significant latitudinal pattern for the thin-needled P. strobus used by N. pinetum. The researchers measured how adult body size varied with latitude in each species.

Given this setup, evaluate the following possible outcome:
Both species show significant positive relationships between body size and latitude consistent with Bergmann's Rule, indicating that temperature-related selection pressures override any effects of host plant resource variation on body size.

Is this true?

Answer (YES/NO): NO